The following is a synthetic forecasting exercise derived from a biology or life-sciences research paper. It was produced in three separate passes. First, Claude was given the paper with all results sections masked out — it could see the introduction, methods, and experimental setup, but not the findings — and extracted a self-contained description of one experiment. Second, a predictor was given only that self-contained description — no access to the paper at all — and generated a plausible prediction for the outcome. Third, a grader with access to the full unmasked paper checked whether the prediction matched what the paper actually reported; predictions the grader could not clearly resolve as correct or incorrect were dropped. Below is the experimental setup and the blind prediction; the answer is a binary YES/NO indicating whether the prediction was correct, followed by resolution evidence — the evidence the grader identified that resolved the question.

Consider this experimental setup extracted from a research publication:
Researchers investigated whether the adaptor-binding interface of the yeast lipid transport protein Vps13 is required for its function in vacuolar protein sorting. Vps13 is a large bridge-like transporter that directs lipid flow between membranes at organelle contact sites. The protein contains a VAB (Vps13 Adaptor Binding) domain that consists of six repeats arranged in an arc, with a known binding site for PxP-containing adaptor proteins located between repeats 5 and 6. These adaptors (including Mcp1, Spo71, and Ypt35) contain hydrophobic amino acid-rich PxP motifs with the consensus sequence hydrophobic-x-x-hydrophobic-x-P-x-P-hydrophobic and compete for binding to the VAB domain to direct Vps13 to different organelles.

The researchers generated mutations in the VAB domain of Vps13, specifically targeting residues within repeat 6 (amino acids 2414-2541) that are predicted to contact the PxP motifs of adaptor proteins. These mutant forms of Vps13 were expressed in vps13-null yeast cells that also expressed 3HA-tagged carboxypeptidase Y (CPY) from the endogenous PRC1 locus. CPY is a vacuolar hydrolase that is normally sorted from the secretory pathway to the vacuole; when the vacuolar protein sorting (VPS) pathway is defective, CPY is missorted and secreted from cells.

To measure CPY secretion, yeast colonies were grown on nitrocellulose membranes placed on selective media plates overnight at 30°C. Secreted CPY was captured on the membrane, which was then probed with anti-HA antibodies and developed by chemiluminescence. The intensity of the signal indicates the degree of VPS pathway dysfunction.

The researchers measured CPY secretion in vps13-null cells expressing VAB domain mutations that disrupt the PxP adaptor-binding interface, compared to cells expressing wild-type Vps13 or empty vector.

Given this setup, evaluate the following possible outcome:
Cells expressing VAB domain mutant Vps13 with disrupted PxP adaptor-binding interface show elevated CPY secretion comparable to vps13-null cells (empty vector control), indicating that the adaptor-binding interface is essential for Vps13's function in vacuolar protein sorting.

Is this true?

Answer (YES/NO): NO